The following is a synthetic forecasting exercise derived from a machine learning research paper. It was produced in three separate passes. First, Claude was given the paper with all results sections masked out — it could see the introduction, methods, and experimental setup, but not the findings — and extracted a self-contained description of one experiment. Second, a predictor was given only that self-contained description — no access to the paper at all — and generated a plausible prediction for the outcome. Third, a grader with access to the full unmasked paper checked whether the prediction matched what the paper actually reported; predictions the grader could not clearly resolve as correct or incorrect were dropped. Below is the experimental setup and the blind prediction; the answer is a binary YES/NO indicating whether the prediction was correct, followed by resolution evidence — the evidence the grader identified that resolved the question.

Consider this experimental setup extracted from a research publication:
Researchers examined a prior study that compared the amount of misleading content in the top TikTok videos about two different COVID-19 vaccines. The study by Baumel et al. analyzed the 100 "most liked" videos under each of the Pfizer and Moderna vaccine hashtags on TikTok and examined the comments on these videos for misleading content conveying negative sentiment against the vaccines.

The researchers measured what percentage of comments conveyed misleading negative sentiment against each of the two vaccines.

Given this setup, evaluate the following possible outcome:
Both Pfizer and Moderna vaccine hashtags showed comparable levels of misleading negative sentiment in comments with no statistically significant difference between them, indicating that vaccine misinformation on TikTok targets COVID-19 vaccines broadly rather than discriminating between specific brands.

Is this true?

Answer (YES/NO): NO